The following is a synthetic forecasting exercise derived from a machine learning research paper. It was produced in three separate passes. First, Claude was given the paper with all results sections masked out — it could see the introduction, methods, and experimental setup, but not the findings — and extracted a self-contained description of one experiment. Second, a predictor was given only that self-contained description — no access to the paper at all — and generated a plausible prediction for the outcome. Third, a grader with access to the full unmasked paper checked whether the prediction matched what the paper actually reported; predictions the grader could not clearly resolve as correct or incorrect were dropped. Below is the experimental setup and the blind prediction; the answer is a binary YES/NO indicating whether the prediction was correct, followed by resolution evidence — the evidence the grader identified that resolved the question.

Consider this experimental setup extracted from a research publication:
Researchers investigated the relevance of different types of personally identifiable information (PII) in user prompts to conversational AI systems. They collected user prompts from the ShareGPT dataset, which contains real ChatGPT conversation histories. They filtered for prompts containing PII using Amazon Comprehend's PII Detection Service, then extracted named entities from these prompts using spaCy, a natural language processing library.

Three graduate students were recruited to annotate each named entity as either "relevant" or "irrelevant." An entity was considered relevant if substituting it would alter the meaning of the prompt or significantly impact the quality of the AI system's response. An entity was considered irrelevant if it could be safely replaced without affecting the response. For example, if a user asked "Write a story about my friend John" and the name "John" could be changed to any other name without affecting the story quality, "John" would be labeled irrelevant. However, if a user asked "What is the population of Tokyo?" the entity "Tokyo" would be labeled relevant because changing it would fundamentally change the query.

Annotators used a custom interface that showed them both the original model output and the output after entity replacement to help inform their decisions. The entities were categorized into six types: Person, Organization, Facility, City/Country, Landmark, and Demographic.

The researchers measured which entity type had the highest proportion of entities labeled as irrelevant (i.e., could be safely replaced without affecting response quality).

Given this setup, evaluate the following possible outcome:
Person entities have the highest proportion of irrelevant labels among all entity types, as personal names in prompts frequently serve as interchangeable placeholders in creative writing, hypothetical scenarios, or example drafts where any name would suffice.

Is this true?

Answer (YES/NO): YES